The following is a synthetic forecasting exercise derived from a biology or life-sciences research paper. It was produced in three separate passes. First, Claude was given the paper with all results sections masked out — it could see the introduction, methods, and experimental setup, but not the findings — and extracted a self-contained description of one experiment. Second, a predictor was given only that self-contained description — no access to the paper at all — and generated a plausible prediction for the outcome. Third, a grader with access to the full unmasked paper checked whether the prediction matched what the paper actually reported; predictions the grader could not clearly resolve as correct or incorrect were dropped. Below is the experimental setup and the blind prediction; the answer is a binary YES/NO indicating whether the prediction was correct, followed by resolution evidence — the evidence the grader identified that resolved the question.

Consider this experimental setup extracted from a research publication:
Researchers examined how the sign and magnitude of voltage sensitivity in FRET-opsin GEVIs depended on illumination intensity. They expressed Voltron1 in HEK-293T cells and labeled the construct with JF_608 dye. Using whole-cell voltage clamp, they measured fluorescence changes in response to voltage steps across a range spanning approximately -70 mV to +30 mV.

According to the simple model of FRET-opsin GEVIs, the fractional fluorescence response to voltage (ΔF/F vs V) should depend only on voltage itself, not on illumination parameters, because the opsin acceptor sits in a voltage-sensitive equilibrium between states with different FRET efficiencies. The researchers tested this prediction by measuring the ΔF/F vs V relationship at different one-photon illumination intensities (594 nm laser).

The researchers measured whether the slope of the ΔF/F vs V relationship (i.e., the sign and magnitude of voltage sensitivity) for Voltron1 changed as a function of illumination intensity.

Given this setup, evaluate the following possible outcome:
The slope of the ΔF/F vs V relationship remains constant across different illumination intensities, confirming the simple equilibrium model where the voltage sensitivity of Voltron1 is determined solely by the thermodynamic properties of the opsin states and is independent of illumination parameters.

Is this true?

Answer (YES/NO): NO